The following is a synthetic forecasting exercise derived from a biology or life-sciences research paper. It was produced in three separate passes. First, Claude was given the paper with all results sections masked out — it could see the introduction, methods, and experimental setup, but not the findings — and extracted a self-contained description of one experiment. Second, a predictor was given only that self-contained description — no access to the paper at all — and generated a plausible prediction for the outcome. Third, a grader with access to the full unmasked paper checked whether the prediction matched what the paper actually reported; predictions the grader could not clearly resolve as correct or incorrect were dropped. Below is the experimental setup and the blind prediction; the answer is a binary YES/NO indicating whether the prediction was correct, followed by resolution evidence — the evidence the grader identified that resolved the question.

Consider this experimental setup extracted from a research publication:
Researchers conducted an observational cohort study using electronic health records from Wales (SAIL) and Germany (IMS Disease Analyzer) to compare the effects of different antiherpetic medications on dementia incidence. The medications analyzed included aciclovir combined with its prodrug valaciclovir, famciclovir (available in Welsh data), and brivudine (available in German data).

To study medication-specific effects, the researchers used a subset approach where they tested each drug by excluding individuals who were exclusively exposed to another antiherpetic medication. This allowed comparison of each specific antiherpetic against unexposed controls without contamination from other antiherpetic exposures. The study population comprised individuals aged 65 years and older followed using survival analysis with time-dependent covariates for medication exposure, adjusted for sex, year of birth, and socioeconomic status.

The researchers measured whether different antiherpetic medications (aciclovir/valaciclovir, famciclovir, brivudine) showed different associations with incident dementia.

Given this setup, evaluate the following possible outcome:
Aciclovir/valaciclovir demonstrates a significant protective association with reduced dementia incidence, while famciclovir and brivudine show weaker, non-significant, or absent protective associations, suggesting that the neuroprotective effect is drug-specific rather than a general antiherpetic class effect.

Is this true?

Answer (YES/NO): NO